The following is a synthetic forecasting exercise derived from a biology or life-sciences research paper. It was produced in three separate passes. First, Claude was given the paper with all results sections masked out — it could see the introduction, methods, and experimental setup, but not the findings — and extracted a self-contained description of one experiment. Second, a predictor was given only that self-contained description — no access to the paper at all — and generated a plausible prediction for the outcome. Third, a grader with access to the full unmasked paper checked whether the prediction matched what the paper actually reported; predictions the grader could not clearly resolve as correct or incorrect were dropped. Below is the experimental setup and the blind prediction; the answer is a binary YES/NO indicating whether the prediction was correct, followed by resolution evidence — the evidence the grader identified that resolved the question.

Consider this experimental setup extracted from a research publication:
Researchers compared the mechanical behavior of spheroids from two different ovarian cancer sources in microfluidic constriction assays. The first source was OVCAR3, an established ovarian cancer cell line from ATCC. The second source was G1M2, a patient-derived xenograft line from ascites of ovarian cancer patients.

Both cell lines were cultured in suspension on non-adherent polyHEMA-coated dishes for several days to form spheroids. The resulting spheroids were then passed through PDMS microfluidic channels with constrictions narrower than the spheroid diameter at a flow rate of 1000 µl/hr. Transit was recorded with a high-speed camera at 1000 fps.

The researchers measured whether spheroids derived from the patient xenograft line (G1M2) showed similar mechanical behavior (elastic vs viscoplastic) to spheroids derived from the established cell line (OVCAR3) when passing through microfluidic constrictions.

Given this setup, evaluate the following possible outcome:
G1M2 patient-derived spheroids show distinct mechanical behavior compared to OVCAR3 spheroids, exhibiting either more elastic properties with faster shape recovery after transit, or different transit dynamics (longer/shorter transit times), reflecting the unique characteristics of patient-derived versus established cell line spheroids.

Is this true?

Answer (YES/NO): NO